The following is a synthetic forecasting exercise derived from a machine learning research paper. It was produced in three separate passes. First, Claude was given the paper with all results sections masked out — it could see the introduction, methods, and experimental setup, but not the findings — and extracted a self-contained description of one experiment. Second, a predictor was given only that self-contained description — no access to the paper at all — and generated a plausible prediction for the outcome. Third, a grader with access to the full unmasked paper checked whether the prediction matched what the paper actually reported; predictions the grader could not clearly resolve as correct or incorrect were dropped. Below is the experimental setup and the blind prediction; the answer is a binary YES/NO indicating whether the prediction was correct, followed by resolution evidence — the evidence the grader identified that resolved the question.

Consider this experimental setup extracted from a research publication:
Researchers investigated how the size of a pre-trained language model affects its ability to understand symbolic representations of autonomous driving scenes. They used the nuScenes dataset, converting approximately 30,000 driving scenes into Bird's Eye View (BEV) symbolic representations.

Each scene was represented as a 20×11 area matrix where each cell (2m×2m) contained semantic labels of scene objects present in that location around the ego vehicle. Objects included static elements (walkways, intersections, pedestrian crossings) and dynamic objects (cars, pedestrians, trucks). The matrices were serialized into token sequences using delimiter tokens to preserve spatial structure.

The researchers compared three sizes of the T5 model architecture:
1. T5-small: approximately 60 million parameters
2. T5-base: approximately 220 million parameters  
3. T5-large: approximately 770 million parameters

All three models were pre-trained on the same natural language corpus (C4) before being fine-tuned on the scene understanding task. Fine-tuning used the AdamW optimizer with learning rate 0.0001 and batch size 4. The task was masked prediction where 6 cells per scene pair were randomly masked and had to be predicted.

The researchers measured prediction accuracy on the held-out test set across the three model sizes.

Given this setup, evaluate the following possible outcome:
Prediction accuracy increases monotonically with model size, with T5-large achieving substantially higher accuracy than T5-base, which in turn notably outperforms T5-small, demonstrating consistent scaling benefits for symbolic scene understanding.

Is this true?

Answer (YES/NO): NO